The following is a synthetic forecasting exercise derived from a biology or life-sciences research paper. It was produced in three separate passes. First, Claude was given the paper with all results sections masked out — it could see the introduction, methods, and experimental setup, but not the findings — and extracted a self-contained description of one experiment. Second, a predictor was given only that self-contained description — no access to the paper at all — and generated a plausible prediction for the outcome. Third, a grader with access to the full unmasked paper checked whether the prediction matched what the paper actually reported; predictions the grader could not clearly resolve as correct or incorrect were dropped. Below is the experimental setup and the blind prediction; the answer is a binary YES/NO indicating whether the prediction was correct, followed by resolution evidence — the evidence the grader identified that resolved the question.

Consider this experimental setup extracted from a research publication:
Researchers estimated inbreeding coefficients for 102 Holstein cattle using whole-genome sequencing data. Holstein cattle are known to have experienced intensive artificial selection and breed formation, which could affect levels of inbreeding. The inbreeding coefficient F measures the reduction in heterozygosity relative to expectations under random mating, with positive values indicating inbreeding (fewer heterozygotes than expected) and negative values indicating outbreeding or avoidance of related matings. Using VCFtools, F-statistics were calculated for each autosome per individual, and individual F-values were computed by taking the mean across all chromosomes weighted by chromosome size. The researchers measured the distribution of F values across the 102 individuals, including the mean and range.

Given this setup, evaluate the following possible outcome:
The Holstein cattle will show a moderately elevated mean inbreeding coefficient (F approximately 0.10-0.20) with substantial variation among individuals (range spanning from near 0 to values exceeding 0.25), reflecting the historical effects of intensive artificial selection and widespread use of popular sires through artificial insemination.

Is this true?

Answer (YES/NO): NO